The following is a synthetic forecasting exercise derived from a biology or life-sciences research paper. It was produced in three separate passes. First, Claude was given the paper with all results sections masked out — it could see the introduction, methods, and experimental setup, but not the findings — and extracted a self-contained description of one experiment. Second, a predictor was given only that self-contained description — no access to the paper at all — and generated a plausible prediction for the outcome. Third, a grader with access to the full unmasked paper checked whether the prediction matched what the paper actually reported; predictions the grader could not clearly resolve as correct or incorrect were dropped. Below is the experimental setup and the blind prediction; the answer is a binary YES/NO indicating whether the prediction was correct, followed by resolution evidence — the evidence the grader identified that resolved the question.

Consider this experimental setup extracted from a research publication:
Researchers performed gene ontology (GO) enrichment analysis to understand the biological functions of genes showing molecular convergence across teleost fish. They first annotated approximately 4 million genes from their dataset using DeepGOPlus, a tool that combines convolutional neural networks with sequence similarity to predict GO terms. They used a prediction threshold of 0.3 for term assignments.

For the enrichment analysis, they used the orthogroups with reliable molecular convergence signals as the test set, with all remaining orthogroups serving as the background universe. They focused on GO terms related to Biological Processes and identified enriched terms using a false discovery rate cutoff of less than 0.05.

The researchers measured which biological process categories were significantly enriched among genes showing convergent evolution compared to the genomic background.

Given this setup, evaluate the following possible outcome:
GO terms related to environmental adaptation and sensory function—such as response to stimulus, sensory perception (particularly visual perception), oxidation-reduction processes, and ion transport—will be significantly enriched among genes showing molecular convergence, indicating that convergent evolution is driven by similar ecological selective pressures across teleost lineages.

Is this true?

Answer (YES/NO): NO